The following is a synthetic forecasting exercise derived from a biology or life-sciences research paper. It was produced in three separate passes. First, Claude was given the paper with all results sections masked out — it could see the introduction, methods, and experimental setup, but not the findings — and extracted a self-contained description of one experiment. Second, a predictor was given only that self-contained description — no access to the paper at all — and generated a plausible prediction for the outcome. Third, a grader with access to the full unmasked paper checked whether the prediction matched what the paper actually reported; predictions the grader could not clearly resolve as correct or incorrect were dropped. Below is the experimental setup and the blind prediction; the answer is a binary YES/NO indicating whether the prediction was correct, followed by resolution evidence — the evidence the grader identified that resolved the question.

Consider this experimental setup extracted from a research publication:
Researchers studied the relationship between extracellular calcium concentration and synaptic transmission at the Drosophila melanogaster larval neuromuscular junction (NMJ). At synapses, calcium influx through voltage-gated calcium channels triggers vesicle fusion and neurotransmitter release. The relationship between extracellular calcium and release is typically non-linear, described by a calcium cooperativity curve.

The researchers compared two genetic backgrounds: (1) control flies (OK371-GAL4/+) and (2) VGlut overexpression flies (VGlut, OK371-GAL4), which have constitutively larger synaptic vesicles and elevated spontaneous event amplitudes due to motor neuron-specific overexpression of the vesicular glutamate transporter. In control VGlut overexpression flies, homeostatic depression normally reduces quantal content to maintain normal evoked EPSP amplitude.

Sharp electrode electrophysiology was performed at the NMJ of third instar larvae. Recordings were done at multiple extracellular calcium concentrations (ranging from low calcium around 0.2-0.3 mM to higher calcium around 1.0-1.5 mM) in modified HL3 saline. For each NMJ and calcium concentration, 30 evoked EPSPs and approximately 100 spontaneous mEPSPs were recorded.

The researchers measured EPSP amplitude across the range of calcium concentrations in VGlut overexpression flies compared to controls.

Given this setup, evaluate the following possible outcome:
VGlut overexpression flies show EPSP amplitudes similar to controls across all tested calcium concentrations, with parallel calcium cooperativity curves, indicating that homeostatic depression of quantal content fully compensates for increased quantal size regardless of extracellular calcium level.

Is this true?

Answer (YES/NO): NO